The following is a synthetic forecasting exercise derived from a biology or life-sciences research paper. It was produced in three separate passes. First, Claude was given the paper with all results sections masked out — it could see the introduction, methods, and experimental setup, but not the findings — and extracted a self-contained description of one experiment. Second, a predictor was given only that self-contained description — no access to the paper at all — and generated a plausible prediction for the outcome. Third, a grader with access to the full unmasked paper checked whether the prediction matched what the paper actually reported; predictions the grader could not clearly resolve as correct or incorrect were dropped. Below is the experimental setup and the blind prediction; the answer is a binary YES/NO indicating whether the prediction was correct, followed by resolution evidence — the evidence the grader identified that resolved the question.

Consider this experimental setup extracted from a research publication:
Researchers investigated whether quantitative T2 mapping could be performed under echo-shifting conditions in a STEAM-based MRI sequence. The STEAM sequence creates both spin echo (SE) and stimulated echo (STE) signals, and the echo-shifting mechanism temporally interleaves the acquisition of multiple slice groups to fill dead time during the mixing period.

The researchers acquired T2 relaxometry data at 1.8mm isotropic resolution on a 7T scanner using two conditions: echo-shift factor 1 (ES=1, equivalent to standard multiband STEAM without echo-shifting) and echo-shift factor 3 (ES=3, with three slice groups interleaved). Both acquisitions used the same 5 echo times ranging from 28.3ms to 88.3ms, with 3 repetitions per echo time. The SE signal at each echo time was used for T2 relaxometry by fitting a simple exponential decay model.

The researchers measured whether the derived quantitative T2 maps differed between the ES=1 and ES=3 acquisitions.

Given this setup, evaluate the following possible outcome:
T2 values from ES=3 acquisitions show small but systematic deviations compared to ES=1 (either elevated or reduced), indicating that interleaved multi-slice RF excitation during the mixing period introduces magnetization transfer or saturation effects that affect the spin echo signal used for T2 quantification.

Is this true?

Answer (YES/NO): NO